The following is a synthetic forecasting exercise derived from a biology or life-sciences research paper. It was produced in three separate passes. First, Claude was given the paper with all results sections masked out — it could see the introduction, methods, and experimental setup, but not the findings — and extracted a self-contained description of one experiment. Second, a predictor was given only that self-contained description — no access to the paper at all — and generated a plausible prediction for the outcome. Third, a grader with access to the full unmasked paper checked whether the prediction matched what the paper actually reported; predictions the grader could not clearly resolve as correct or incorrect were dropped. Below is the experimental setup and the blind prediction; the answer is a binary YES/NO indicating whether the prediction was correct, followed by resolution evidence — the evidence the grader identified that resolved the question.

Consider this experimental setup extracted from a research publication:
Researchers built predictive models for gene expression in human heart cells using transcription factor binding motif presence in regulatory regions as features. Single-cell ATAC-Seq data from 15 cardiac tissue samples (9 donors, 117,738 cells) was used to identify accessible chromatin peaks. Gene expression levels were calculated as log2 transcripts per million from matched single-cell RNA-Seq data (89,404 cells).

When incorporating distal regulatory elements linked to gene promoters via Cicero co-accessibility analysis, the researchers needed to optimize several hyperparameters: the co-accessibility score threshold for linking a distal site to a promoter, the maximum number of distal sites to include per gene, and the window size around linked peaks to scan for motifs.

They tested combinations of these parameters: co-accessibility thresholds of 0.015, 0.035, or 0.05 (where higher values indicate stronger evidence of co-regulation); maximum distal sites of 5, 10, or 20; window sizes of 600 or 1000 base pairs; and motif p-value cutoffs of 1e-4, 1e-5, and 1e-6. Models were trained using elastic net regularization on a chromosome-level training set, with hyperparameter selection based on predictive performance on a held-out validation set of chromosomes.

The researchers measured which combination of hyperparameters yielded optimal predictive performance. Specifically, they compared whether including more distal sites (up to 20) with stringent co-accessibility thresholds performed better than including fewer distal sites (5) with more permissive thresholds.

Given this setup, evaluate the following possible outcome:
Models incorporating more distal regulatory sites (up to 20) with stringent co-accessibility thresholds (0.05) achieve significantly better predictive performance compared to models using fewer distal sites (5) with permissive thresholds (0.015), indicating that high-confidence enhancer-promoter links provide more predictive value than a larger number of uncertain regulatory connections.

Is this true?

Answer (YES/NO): NO